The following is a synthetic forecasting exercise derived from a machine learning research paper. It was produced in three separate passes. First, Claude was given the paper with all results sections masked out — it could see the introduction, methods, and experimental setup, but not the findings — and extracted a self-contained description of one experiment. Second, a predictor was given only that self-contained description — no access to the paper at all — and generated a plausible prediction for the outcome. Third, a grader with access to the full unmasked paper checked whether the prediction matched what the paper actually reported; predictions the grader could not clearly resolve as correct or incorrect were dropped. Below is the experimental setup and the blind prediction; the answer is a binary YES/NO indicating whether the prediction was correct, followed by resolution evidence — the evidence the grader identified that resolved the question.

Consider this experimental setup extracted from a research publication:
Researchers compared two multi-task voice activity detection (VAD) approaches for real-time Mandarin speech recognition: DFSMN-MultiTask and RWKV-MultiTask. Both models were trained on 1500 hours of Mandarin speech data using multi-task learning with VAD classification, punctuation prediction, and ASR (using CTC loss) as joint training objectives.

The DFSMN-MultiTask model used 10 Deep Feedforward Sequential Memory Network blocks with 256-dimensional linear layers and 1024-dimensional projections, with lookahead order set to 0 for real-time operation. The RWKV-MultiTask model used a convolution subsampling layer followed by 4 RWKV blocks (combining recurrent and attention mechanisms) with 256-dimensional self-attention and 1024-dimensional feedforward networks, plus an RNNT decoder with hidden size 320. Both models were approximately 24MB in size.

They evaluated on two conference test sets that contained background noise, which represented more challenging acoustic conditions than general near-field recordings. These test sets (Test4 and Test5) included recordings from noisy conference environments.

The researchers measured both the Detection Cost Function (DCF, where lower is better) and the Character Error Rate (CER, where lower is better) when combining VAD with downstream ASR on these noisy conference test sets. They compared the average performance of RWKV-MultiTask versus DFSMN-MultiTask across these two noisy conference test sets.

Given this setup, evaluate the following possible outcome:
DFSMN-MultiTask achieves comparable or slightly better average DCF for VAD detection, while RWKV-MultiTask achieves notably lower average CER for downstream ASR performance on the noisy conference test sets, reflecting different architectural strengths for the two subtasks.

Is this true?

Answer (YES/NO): NO